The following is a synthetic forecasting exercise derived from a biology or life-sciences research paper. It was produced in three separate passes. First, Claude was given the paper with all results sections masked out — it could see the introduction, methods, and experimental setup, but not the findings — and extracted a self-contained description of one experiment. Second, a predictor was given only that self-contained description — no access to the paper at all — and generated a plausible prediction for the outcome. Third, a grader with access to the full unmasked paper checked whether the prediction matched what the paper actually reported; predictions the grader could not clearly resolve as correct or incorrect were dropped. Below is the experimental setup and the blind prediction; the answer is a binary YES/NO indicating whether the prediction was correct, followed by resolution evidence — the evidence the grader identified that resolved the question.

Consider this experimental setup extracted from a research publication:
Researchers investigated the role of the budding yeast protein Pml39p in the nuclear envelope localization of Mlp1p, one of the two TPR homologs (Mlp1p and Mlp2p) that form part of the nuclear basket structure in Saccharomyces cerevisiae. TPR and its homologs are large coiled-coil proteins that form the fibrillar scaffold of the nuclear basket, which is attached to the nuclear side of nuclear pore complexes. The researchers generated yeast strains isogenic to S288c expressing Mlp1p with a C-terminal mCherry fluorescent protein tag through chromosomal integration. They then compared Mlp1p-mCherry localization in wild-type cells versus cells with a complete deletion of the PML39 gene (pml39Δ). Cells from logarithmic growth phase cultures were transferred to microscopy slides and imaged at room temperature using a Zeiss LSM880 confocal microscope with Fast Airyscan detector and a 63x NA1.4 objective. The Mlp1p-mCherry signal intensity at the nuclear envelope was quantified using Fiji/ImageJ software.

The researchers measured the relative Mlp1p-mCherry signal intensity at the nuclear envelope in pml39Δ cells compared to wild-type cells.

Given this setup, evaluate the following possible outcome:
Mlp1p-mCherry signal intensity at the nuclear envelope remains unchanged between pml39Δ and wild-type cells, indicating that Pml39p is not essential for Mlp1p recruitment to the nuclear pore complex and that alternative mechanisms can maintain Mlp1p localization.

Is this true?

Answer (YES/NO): NO